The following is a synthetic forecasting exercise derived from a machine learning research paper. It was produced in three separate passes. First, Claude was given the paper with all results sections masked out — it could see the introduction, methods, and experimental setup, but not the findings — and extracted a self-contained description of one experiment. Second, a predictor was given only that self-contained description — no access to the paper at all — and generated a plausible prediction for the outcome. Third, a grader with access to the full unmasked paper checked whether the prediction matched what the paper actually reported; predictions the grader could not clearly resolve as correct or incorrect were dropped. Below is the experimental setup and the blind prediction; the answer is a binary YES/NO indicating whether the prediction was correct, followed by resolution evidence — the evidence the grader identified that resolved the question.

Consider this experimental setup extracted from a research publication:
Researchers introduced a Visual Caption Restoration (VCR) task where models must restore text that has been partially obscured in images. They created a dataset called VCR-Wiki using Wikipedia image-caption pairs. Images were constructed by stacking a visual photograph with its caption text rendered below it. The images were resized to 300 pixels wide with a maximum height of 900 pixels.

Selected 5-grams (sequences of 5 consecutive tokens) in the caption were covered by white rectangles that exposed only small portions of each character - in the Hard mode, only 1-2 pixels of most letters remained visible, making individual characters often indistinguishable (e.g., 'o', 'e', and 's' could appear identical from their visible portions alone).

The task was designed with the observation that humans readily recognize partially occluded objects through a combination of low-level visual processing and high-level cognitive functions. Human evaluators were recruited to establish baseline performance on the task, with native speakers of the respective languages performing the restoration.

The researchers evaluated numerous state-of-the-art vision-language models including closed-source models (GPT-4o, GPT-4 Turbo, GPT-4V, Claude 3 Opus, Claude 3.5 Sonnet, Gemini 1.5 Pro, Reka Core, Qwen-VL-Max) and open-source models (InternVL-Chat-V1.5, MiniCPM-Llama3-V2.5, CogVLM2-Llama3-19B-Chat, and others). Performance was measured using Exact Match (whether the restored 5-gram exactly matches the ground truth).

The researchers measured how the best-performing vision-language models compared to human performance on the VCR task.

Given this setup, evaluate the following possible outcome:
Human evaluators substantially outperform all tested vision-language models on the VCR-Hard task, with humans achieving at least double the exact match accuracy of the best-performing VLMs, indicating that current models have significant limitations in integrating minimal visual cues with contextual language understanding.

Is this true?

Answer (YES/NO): NO